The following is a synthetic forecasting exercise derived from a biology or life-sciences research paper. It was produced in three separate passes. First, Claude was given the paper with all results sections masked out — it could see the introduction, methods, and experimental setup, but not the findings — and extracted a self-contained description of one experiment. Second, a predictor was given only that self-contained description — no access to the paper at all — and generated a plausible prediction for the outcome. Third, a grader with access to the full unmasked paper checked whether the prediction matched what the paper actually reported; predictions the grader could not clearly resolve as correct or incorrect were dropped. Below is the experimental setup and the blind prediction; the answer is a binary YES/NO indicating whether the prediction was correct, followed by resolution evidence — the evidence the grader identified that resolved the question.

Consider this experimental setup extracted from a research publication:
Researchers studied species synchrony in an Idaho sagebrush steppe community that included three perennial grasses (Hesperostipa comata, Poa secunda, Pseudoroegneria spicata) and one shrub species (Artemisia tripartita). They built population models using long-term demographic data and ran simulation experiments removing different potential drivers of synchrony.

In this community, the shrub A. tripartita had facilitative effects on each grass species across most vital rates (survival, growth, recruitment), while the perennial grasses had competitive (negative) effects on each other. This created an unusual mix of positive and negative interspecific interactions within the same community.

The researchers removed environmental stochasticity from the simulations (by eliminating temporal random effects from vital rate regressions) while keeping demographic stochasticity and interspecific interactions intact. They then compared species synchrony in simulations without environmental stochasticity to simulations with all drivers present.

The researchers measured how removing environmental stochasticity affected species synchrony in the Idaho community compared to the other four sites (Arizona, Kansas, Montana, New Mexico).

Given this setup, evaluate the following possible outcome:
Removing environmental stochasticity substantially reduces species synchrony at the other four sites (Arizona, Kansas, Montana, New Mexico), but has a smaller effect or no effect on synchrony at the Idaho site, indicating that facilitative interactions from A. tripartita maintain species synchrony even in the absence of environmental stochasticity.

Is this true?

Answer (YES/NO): NO